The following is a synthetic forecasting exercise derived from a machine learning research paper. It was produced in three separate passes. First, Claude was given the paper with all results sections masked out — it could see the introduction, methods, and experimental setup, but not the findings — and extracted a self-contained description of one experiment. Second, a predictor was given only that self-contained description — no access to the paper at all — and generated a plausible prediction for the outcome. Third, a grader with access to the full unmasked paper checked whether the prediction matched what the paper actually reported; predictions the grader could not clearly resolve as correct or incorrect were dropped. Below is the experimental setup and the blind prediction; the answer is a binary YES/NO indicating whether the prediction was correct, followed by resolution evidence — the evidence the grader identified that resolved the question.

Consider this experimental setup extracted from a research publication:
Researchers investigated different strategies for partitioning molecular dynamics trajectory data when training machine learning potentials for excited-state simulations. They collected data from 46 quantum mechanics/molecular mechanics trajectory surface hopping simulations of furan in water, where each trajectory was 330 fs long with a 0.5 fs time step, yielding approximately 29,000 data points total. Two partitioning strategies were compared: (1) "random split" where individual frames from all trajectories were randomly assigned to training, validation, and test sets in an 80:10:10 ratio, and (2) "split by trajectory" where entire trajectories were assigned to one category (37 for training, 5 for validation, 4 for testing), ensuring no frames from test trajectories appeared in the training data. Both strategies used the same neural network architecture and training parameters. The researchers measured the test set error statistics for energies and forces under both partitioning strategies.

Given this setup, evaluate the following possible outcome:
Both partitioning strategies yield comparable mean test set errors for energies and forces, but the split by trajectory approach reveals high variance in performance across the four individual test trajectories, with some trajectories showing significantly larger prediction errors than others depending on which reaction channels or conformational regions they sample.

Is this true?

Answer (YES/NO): NO